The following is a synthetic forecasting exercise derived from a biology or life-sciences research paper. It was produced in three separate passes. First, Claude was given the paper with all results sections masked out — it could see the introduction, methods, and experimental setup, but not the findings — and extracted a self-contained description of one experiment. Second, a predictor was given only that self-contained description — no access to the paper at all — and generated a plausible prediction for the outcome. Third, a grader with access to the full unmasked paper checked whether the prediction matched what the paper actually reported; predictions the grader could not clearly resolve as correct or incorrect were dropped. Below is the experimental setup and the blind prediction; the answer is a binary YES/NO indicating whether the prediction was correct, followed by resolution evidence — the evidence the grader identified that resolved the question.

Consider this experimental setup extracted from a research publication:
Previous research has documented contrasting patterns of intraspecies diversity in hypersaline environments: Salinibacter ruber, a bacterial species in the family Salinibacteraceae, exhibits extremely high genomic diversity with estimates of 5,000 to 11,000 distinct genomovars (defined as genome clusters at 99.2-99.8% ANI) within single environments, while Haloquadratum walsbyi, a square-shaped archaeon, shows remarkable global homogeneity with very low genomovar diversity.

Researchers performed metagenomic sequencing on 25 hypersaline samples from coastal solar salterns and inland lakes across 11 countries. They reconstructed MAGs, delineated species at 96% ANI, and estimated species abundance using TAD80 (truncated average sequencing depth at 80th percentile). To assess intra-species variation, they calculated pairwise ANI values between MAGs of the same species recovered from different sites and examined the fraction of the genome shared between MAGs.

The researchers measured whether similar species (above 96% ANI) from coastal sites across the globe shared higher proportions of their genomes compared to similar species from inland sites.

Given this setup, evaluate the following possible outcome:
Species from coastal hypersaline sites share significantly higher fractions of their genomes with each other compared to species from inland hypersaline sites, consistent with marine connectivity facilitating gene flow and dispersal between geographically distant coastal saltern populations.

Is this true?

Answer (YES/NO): YES